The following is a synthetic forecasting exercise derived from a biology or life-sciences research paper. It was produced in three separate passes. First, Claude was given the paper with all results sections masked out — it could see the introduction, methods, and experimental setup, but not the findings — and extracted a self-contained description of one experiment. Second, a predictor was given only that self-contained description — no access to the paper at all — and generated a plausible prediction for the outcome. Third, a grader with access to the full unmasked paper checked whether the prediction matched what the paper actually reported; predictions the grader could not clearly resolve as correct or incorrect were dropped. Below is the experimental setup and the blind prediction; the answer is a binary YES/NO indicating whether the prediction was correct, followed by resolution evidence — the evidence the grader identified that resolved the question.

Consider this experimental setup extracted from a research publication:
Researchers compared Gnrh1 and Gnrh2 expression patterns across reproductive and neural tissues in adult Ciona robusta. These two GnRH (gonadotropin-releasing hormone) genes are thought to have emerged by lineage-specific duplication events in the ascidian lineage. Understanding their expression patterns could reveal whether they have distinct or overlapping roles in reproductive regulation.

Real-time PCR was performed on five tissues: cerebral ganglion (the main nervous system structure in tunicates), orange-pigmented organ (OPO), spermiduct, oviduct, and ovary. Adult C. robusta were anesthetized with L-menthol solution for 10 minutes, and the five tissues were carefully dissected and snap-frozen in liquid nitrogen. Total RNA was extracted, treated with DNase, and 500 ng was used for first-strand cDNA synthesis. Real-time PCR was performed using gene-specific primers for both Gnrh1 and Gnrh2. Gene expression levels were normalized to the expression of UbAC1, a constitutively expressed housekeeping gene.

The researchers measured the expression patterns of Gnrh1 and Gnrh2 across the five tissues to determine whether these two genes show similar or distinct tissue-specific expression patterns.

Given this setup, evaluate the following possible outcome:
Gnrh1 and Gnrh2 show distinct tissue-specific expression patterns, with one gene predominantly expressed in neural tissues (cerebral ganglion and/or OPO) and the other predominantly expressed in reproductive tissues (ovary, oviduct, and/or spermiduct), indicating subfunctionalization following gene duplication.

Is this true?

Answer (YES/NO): NO